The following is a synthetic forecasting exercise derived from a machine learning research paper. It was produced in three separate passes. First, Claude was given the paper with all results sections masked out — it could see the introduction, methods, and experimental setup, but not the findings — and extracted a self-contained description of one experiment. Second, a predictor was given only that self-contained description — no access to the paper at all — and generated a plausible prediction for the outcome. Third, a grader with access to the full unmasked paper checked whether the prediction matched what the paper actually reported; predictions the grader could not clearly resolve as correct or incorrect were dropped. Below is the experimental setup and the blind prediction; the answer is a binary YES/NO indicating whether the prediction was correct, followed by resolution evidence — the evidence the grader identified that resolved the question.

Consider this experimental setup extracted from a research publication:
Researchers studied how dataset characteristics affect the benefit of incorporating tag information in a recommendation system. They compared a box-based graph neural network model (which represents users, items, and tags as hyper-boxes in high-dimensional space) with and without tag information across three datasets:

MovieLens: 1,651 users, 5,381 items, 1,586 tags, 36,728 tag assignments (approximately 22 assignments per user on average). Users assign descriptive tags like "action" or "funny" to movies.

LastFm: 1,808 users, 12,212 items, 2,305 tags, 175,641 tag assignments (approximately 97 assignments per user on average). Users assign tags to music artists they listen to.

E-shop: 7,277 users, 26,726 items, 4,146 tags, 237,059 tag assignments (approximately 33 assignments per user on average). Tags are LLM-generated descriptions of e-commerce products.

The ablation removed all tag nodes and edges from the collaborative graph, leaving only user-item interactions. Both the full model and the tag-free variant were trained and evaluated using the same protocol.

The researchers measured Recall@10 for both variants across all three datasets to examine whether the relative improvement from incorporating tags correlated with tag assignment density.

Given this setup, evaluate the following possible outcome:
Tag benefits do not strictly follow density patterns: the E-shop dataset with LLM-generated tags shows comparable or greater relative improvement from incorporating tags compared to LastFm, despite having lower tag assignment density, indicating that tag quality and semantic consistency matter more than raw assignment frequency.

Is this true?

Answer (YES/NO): NO